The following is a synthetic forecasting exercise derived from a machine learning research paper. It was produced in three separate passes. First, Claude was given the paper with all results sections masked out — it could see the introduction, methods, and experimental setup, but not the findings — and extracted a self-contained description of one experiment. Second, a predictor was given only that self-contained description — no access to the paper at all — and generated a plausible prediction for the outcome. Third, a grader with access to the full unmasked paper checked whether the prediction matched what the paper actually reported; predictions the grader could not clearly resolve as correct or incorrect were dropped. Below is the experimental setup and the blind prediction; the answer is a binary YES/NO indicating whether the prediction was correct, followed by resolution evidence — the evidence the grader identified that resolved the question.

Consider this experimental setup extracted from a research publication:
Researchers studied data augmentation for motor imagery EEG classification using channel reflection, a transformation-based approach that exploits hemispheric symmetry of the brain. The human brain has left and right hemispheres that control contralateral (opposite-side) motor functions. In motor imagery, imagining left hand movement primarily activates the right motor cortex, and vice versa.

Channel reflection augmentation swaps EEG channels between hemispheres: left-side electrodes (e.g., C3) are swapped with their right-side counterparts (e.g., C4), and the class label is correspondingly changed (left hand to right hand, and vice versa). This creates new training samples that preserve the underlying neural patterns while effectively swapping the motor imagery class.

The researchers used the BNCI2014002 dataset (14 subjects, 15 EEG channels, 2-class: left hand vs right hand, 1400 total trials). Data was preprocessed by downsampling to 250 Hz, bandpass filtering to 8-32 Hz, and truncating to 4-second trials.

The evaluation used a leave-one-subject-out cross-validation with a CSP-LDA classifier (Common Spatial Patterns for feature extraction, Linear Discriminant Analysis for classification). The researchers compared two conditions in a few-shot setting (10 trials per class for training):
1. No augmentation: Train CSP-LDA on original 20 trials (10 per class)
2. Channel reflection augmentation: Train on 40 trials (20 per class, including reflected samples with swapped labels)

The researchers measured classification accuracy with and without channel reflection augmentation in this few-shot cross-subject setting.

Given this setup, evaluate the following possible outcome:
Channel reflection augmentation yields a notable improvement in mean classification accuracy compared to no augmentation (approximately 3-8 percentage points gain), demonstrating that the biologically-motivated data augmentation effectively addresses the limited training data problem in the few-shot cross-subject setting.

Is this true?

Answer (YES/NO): NO